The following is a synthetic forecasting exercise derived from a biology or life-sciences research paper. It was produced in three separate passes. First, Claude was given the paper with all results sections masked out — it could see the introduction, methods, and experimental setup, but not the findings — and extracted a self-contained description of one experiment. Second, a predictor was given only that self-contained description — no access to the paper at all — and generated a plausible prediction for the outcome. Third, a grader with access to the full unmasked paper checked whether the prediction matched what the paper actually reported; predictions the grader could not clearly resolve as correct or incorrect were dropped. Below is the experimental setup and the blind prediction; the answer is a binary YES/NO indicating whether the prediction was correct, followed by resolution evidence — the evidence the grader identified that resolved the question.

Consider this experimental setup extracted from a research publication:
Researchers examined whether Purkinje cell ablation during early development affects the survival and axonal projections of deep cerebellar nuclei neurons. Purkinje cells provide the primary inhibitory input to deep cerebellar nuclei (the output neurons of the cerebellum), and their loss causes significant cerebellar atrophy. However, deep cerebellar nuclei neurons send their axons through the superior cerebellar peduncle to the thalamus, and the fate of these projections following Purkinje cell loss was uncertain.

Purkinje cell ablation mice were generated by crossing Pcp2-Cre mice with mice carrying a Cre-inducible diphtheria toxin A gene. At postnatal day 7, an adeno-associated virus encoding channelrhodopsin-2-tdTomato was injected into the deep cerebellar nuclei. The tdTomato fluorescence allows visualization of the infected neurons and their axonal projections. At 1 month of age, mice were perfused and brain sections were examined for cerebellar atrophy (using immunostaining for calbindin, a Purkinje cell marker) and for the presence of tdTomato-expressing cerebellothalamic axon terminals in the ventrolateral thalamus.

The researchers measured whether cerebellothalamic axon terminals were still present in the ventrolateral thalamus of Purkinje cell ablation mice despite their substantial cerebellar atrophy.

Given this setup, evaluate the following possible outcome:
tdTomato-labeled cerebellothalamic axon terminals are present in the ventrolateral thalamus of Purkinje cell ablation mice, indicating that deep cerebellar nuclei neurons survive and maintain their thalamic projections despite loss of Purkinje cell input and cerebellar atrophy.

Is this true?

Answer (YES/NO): YES